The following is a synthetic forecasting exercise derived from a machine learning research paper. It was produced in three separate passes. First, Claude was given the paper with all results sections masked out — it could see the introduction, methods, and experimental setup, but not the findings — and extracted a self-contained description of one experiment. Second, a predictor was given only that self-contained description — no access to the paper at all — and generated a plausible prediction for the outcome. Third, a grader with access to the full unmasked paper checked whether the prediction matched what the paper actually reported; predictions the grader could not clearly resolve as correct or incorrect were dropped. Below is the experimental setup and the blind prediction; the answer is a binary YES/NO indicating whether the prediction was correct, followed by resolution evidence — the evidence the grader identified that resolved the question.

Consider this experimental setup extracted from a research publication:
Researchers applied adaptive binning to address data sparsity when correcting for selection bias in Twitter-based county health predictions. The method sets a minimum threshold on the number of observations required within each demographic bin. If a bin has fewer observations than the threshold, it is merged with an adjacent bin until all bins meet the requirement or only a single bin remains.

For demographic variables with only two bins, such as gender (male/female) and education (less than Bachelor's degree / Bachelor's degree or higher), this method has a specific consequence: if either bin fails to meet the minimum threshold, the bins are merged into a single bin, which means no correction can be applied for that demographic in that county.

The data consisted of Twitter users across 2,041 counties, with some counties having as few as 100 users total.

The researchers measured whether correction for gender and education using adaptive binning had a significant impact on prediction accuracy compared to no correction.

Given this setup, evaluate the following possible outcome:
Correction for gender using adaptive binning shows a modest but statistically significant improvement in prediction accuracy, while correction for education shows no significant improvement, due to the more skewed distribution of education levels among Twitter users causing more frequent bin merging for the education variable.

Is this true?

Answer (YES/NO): NO